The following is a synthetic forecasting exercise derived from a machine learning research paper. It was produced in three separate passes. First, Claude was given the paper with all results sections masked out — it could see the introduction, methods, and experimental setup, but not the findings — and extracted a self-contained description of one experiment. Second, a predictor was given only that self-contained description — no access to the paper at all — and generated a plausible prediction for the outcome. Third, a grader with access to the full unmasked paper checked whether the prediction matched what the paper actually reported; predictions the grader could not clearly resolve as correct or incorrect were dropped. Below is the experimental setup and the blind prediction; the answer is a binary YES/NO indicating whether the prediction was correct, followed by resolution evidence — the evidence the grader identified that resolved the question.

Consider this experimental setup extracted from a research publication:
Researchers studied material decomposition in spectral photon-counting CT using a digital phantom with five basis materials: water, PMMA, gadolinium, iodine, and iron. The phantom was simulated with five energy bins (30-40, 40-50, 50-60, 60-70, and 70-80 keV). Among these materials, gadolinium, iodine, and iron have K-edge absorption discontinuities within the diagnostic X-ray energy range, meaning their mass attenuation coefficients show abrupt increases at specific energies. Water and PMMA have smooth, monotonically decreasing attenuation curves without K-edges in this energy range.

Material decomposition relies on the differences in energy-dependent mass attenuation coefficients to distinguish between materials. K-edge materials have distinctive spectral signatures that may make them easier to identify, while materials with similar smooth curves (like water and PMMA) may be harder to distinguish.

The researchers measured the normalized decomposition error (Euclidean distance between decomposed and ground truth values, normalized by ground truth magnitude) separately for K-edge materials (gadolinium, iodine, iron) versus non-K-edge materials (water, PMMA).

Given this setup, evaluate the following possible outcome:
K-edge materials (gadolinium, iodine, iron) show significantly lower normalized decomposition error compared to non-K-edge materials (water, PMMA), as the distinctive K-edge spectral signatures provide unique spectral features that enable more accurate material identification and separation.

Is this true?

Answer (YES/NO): YES